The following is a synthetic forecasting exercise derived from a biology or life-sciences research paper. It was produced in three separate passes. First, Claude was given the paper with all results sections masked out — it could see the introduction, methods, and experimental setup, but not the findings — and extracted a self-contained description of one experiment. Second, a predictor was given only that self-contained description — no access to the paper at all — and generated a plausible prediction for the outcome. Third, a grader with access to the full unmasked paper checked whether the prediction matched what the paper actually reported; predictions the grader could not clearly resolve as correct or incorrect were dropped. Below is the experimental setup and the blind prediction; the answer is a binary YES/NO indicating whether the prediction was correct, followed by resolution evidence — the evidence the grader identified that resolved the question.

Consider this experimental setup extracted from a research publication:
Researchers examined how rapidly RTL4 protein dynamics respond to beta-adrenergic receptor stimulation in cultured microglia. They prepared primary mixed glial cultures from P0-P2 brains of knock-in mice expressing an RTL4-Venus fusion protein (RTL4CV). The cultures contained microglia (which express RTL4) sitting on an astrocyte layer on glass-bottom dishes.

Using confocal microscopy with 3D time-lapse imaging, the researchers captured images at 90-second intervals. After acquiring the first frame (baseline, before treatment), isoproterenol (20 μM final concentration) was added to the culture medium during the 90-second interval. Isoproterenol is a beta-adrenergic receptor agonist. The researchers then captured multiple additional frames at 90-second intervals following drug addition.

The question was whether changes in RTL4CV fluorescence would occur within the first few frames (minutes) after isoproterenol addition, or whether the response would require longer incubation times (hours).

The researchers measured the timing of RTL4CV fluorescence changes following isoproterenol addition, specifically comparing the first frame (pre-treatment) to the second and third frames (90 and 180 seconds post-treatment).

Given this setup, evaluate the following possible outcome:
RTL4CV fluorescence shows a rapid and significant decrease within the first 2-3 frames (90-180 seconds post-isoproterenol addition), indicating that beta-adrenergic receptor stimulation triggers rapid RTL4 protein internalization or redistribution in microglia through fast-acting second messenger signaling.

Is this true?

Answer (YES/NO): NO